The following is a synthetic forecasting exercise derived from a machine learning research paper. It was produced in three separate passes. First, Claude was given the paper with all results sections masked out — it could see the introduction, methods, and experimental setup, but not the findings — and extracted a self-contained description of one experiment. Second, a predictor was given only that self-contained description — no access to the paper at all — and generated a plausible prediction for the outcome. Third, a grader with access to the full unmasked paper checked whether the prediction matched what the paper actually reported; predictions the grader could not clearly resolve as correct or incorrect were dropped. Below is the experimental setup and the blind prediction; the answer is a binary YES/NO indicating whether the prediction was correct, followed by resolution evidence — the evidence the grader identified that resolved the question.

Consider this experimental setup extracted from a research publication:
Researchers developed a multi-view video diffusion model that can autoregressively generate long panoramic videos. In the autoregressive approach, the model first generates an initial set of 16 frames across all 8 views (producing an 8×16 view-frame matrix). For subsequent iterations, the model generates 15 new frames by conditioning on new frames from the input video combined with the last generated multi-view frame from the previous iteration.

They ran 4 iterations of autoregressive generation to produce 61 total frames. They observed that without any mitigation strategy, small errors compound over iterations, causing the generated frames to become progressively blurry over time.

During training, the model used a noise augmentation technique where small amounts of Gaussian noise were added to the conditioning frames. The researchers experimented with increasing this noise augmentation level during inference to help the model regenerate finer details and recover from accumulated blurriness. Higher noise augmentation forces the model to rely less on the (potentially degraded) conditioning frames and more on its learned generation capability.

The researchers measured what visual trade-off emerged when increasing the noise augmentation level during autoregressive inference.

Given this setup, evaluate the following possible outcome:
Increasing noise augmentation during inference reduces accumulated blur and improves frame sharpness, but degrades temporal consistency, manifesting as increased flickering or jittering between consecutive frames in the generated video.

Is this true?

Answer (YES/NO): YES